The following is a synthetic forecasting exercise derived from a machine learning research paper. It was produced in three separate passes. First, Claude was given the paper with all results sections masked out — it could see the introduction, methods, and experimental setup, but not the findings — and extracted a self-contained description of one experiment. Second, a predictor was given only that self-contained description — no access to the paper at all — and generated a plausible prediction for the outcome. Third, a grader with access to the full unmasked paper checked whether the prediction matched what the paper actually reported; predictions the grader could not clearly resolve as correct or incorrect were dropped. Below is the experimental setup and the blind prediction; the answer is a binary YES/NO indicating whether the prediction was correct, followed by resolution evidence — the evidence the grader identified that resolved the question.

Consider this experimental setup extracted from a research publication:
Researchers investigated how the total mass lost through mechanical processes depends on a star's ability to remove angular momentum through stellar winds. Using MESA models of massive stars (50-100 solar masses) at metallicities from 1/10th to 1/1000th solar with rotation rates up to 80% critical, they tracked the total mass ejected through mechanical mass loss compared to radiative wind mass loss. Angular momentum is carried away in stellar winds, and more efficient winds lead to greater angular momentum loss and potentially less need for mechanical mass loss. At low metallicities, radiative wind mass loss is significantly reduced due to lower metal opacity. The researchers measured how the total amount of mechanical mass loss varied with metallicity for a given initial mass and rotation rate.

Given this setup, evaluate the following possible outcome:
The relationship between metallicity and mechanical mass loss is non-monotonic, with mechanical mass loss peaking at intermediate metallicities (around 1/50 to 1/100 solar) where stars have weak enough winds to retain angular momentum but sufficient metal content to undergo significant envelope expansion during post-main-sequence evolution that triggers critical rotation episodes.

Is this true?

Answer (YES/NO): NO